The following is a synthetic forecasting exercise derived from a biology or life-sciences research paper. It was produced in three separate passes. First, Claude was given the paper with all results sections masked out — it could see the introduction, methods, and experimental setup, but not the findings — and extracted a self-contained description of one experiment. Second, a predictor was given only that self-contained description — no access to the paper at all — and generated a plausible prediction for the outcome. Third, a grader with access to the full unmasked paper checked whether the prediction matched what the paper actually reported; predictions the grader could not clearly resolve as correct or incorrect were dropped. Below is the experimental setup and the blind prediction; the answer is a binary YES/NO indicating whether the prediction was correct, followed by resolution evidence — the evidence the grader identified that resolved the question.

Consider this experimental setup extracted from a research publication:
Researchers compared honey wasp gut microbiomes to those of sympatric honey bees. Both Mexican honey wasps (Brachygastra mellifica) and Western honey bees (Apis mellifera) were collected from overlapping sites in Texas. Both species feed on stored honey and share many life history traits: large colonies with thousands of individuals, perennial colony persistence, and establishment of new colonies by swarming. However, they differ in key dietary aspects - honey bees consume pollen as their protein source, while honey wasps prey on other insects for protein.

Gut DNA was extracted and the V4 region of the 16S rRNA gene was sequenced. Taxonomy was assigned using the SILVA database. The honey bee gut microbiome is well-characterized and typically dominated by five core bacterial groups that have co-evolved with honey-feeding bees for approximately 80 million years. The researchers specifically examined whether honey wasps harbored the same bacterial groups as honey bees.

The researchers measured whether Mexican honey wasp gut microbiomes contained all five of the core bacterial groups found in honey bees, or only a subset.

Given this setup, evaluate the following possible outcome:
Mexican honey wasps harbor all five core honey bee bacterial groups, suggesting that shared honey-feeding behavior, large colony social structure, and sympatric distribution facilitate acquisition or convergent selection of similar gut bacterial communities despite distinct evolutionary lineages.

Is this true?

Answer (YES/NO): NO